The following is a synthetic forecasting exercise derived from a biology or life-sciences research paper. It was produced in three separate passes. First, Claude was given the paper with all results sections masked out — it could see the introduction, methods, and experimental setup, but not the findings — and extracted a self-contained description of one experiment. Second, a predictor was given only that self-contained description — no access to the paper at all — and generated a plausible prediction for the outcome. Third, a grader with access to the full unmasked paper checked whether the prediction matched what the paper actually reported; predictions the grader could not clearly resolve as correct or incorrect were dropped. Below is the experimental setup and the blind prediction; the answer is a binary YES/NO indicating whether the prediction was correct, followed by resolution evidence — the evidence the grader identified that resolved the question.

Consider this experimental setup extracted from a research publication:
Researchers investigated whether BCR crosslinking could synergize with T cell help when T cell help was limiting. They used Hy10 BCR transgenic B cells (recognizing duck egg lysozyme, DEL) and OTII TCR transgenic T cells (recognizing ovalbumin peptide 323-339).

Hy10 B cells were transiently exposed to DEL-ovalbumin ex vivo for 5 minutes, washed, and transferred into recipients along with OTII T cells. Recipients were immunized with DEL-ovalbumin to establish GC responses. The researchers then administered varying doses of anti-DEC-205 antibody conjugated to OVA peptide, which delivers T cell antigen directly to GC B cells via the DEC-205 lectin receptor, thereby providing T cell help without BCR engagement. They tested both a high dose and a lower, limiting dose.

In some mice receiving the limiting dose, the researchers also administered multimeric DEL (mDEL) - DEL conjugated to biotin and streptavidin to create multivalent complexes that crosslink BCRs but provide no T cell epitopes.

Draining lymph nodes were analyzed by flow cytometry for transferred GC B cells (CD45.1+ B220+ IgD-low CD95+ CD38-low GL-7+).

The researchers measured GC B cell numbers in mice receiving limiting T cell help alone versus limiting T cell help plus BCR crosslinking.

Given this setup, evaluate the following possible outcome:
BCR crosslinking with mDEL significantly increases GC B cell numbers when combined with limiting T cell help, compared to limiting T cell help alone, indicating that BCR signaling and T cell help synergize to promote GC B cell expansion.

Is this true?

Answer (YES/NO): YES